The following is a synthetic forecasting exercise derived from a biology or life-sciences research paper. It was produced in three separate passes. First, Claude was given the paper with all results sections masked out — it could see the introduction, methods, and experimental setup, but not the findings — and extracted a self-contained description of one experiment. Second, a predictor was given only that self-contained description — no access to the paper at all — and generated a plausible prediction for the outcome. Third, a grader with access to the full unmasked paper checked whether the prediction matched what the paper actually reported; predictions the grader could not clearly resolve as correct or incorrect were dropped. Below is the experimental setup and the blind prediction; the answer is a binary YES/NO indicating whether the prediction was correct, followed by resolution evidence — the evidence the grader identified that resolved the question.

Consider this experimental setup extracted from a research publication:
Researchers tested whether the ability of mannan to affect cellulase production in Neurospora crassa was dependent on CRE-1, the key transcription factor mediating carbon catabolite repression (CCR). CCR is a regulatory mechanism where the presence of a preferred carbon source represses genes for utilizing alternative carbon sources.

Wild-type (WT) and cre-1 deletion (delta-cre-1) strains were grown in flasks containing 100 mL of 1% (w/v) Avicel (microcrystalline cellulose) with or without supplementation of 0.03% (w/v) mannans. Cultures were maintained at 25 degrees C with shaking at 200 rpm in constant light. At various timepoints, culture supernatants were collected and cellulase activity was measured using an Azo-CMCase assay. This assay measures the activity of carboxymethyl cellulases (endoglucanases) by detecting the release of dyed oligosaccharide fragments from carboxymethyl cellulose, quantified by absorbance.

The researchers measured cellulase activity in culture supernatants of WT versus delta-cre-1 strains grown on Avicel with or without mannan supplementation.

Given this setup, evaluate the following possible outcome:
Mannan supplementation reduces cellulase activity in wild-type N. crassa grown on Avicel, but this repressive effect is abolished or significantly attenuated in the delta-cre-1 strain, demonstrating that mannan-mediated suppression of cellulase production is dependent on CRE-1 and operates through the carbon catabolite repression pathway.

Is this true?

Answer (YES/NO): NO